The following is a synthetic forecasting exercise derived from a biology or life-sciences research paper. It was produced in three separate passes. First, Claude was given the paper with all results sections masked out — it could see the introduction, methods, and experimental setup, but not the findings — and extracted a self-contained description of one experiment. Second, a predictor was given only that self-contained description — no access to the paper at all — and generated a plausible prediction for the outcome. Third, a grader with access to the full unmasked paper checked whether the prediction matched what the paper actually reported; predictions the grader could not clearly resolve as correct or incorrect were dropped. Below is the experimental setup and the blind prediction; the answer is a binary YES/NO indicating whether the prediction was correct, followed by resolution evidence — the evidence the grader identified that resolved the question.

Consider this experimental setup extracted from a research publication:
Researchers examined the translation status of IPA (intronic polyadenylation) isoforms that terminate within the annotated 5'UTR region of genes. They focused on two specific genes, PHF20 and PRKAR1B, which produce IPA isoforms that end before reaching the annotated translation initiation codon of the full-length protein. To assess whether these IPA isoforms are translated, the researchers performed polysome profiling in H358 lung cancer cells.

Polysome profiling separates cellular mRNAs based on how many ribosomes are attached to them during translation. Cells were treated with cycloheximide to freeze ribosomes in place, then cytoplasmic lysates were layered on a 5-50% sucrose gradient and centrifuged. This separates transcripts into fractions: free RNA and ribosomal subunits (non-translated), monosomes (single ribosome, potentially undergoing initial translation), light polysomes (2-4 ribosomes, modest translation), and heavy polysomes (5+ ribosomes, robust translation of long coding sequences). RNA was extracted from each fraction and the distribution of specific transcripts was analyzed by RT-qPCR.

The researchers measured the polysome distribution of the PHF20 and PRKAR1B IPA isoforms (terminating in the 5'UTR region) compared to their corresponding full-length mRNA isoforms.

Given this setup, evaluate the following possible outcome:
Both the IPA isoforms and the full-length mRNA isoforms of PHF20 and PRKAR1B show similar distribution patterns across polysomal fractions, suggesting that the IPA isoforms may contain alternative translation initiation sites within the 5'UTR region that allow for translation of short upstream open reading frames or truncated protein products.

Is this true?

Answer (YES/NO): NO